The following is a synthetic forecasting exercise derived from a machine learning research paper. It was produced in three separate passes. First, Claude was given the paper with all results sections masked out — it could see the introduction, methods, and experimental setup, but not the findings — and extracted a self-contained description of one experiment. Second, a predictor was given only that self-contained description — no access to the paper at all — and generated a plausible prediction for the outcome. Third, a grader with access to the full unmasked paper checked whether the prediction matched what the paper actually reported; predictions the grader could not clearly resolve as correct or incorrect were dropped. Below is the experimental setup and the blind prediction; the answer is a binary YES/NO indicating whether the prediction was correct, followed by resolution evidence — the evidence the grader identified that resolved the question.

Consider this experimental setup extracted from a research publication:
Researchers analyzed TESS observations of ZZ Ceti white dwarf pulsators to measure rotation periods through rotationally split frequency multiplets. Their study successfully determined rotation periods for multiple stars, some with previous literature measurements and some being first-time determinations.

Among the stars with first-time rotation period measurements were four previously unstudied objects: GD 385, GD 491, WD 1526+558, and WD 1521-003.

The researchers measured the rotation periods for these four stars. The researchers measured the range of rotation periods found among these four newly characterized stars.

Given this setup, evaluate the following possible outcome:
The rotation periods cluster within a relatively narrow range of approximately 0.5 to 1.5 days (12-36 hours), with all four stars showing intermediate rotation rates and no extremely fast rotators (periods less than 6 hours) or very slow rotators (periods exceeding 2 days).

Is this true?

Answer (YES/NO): NO